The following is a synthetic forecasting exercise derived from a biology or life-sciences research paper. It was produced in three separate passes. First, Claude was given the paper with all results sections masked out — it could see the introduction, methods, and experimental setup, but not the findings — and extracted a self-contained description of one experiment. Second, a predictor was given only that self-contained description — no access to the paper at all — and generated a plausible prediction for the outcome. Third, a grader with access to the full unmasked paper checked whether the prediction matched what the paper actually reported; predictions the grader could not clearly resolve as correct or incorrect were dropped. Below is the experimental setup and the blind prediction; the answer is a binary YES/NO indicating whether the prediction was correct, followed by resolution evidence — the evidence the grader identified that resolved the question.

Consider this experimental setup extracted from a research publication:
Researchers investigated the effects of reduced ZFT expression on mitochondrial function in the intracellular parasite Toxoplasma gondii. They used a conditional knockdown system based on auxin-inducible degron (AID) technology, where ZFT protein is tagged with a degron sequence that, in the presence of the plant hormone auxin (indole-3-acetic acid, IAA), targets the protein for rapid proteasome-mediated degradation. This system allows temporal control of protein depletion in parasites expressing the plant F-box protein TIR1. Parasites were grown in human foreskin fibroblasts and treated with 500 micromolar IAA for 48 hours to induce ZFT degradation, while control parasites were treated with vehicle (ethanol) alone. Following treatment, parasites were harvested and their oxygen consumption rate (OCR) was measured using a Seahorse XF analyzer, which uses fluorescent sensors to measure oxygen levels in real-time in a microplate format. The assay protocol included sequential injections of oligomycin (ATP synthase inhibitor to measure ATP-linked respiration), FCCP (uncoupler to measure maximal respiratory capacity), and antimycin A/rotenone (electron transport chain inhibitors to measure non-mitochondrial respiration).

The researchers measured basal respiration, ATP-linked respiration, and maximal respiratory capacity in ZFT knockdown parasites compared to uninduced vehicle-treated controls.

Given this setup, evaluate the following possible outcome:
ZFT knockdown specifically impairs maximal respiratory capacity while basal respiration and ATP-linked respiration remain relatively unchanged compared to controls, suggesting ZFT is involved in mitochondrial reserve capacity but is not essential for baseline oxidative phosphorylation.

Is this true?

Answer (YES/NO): NO